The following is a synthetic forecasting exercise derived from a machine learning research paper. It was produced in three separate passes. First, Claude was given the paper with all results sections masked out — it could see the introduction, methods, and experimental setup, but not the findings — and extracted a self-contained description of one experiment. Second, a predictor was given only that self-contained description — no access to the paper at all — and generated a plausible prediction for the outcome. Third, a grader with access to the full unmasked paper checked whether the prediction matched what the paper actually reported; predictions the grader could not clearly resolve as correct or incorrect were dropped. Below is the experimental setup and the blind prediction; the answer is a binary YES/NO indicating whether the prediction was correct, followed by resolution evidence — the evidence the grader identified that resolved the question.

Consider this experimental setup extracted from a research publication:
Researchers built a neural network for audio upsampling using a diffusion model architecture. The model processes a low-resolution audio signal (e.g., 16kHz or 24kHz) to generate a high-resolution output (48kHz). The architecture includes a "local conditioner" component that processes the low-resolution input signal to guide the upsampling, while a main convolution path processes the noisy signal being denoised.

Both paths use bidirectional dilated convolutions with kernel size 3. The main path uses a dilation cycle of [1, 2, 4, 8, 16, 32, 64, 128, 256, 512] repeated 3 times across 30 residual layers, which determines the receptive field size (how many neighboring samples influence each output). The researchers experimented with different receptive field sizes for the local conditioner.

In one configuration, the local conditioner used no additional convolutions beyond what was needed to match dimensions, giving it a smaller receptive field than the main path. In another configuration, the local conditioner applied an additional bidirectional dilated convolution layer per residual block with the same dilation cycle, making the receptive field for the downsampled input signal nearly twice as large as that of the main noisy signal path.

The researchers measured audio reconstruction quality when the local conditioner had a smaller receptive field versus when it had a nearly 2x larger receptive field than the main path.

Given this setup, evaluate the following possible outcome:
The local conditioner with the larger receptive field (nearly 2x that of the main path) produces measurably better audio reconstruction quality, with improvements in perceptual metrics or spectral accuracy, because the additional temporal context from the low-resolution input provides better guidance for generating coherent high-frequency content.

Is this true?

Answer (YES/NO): YES